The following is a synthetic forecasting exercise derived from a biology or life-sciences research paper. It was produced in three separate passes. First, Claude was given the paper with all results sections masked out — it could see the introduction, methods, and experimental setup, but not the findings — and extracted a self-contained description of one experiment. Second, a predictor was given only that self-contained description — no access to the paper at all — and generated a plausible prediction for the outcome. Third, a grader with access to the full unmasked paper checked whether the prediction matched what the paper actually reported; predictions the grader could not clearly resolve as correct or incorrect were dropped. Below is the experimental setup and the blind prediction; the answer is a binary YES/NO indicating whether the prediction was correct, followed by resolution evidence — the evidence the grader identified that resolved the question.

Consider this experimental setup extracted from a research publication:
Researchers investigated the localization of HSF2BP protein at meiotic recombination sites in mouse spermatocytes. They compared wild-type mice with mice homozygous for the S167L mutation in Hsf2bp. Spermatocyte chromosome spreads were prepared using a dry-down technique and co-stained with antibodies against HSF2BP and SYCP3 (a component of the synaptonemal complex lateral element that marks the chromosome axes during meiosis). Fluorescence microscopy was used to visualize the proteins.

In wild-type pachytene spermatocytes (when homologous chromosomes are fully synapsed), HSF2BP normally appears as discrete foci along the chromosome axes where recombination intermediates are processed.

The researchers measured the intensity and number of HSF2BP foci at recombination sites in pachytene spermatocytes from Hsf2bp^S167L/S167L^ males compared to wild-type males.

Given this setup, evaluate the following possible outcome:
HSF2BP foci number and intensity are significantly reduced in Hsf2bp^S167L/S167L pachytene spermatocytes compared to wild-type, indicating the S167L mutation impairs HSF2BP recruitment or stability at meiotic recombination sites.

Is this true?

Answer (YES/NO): YES